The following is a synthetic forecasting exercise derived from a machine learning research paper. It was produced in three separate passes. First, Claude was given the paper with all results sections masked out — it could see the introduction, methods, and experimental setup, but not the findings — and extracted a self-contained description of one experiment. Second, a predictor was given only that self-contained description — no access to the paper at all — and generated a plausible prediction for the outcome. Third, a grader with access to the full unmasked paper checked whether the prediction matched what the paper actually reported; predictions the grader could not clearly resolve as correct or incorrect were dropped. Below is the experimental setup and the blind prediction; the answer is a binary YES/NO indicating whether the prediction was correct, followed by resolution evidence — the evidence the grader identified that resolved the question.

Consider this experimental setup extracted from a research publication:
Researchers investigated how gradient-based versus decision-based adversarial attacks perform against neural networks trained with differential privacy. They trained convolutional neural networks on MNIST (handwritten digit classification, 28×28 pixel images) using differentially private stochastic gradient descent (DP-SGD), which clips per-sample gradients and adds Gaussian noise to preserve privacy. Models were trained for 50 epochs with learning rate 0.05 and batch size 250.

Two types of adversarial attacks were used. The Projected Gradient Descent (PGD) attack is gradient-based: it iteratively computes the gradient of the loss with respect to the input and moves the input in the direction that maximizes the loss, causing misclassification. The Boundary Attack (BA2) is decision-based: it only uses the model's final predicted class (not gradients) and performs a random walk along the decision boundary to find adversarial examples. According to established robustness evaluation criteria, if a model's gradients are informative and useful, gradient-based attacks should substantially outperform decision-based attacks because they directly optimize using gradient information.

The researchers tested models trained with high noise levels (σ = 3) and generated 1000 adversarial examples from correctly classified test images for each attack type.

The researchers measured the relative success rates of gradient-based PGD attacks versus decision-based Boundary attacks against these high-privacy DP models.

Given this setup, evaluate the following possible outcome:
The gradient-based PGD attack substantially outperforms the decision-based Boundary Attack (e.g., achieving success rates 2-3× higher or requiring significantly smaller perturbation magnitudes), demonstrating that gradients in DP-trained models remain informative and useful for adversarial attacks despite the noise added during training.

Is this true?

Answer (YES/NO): NO